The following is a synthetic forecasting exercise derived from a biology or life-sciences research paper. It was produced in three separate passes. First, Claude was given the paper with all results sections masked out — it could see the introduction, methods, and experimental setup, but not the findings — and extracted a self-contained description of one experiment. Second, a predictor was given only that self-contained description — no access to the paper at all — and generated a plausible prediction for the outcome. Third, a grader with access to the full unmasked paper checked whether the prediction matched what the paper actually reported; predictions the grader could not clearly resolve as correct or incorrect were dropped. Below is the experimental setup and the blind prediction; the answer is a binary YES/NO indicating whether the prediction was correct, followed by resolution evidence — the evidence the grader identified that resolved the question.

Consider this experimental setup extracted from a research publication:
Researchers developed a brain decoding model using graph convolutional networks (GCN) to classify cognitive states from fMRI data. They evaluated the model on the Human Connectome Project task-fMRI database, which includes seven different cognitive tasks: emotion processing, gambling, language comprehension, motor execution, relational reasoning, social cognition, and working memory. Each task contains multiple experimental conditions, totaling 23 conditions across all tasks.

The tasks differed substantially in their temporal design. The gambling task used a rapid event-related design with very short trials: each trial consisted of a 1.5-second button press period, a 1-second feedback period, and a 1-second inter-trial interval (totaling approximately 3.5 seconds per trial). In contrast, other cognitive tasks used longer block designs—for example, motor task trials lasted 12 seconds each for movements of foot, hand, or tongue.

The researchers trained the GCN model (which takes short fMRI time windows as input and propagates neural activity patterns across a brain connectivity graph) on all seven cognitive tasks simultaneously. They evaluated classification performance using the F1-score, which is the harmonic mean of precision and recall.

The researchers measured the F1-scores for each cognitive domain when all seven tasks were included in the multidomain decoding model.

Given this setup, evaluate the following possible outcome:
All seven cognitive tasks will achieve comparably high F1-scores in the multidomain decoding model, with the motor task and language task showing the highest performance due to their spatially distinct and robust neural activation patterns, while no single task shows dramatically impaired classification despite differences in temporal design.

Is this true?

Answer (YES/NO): NO